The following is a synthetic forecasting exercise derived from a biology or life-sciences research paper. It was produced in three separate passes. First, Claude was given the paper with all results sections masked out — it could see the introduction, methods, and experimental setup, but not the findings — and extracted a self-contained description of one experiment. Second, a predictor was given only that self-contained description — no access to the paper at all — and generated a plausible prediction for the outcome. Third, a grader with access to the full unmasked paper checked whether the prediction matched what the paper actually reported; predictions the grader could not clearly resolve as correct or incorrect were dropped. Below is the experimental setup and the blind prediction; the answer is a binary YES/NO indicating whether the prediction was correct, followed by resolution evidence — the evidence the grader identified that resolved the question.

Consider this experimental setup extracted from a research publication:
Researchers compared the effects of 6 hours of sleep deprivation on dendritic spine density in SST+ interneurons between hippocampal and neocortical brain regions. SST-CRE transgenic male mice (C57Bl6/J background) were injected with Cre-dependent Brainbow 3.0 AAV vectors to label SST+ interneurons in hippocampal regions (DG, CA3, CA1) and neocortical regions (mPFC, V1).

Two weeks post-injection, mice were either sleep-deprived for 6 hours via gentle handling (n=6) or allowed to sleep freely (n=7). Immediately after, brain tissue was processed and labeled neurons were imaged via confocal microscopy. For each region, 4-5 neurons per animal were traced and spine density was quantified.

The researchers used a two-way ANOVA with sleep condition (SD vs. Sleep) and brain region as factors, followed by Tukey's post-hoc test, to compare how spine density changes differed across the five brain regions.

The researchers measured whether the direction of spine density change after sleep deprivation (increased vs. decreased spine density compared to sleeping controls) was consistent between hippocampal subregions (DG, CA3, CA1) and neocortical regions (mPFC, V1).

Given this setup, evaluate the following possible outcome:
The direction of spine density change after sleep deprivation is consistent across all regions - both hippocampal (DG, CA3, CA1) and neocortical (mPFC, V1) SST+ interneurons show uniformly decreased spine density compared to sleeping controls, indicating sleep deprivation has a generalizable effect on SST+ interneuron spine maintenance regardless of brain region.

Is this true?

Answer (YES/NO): NO